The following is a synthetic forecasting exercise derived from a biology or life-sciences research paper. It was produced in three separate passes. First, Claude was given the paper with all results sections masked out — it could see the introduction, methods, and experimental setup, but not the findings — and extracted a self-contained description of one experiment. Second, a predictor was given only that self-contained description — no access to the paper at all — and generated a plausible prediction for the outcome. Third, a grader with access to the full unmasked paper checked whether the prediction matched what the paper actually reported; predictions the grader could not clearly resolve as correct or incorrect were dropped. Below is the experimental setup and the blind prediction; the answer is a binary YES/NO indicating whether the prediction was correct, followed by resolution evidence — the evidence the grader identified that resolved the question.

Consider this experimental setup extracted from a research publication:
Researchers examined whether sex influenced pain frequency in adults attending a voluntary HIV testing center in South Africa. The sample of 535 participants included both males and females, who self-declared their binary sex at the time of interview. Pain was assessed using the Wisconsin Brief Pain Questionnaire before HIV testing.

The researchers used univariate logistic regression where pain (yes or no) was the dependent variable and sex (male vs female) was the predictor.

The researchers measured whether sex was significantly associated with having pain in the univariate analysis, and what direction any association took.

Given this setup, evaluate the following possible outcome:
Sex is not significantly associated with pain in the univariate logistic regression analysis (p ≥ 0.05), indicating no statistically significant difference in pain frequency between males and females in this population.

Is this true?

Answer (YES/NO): NO